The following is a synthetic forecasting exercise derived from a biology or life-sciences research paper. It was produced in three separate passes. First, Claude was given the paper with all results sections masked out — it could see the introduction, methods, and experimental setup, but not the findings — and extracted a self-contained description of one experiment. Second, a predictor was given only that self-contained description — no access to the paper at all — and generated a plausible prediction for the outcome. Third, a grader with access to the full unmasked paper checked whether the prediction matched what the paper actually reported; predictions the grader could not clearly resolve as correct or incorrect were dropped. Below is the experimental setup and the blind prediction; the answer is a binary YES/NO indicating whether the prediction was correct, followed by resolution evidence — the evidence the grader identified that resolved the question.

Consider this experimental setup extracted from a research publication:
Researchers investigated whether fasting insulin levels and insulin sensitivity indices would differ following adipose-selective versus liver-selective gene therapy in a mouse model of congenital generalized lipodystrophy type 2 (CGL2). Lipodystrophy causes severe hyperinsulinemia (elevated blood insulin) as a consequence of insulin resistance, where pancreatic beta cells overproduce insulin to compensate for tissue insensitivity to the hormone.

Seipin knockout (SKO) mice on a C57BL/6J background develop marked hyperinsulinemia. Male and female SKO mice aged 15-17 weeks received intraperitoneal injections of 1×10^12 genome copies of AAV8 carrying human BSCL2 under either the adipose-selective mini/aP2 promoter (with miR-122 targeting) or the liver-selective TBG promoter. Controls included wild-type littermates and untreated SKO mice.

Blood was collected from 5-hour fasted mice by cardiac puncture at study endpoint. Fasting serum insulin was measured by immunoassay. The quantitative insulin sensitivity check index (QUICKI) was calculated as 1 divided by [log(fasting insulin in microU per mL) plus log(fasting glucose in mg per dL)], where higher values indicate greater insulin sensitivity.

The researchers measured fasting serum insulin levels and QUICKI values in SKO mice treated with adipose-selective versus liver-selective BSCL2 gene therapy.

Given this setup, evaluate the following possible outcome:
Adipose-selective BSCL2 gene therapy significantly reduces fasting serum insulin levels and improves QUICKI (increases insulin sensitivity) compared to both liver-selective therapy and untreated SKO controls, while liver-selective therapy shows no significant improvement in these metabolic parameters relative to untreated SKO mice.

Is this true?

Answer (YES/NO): NO